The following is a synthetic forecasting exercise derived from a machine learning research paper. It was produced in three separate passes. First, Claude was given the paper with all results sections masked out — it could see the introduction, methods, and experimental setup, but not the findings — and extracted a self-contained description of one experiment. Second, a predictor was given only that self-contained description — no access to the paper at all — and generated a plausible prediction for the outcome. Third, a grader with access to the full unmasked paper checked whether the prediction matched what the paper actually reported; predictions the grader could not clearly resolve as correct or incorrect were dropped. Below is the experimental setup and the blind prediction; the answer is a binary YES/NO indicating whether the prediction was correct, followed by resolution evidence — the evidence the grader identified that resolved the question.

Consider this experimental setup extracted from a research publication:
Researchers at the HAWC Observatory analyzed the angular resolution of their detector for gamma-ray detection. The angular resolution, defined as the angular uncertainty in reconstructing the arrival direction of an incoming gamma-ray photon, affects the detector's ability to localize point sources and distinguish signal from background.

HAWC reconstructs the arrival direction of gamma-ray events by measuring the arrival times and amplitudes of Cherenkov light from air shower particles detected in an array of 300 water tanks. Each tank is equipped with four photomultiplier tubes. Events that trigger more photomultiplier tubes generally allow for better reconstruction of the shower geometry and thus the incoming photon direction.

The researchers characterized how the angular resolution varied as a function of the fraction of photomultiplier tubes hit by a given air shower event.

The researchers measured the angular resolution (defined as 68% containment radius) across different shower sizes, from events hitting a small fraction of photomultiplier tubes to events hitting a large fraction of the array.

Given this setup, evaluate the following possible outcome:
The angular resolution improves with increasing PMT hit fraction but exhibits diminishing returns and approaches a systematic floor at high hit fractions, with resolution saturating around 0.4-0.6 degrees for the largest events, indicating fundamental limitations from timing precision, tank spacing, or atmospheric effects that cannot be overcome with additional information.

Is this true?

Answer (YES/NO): NO